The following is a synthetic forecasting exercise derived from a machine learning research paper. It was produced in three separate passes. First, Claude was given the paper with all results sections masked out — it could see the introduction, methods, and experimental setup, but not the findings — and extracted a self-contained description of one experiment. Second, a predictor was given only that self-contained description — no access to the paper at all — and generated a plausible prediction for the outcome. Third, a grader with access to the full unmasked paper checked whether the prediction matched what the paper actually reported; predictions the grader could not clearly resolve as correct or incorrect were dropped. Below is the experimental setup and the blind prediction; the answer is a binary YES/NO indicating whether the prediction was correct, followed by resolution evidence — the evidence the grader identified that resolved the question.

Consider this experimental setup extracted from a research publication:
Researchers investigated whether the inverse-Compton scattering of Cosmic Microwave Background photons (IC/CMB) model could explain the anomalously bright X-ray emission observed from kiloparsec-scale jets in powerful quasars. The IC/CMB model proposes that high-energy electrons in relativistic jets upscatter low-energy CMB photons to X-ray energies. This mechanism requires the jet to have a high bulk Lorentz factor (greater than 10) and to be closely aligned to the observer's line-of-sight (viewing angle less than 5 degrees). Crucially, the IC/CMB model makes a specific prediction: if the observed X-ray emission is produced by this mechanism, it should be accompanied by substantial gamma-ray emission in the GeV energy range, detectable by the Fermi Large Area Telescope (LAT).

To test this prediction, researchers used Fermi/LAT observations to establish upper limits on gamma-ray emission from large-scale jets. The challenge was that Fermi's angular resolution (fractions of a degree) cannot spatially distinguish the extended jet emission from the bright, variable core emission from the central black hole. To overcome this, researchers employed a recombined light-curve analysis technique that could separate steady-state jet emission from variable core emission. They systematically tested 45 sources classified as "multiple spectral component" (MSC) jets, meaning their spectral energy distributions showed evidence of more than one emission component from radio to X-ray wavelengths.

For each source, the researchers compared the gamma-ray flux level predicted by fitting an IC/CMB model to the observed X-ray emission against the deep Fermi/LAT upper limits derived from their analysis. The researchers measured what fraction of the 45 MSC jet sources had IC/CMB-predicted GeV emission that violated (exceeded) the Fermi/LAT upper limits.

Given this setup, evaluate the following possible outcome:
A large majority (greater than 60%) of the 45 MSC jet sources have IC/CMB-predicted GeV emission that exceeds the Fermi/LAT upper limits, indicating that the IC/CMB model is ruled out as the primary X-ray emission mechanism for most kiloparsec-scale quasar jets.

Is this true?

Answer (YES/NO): NO